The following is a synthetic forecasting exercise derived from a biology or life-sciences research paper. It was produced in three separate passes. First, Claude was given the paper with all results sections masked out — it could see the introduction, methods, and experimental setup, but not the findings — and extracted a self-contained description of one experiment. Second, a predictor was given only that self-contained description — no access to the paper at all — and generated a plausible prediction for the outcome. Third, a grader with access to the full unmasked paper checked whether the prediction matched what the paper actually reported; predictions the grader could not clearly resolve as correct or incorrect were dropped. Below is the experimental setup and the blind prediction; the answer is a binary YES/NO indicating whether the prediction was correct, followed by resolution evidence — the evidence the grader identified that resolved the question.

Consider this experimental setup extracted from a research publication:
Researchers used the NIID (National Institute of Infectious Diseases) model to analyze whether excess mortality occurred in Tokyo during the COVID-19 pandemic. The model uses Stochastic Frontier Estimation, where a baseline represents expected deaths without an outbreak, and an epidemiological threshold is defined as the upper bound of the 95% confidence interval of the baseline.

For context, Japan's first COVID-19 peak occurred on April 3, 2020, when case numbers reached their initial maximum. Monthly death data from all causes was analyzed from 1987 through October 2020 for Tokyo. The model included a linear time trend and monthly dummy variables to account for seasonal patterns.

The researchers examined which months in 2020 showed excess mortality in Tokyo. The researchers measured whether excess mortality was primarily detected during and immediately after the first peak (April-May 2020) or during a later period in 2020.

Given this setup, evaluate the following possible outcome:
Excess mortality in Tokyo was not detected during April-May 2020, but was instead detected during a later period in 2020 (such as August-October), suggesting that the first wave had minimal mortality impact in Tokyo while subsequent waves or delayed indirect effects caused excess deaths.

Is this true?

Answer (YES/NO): YES